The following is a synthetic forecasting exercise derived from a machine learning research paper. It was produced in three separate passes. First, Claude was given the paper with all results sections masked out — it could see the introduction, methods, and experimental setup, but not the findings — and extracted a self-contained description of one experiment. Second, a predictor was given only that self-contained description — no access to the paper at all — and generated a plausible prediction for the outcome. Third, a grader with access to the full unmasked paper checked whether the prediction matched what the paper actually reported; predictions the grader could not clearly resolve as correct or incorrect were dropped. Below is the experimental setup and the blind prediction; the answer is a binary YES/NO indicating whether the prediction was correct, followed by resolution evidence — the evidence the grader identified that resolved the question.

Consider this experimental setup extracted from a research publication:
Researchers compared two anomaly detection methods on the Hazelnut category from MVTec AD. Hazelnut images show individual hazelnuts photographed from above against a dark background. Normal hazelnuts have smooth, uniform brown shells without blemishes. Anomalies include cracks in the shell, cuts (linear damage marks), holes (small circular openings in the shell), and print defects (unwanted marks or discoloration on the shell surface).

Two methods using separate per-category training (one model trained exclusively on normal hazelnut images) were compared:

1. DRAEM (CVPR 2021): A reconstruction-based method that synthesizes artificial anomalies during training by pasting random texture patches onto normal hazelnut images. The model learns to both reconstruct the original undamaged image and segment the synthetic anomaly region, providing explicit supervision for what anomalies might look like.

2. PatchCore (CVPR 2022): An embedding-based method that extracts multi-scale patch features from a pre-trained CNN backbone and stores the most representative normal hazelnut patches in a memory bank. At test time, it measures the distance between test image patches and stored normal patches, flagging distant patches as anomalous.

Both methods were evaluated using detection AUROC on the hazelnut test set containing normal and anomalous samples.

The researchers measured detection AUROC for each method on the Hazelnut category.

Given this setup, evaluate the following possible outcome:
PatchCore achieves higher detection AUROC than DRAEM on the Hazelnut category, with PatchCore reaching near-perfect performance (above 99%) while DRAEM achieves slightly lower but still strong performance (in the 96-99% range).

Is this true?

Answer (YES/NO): NO